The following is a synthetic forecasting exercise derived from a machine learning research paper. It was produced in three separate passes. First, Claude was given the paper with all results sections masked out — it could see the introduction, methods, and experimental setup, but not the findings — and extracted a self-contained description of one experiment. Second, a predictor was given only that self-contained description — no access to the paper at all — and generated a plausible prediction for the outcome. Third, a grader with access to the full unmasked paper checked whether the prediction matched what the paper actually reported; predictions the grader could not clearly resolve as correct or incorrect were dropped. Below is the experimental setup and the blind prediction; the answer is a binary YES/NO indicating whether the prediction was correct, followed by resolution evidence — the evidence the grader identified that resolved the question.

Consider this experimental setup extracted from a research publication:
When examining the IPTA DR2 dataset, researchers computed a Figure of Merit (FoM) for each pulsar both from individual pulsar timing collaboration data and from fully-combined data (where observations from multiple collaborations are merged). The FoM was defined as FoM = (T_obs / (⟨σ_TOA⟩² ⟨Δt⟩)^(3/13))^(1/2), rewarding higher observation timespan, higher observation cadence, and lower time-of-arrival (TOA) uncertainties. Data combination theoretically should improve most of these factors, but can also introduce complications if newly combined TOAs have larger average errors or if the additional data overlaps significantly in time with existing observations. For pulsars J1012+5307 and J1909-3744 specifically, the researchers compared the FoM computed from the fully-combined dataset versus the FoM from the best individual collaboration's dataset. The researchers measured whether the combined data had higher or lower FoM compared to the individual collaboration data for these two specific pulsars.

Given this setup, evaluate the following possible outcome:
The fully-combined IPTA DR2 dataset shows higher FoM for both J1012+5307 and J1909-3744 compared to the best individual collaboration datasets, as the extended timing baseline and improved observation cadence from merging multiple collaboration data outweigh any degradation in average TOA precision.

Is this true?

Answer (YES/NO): NO